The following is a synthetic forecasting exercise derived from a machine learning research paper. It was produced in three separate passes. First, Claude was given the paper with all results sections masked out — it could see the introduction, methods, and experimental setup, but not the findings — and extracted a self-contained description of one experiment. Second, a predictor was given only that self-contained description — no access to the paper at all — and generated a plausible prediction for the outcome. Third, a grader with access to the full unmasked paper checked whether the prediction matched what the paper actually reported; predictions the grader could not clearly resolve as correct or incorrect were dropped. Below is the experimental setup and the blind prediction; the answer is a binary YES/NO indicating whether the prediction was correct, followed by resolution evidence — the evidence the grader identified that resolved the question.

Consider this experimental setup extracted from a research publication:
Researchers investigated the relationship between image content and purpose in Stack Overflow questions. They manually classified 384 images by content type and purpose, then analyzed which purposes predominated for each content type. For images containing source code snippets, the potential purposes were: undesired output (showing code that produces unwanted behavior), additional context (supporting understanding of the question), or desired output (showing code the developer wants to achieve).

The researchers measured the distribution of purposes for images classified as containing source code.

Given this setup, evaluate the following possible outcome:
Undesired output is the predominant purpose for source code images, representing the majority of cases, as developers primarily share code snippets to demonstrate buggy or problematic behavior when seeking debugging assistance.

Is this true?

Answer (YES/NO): NO